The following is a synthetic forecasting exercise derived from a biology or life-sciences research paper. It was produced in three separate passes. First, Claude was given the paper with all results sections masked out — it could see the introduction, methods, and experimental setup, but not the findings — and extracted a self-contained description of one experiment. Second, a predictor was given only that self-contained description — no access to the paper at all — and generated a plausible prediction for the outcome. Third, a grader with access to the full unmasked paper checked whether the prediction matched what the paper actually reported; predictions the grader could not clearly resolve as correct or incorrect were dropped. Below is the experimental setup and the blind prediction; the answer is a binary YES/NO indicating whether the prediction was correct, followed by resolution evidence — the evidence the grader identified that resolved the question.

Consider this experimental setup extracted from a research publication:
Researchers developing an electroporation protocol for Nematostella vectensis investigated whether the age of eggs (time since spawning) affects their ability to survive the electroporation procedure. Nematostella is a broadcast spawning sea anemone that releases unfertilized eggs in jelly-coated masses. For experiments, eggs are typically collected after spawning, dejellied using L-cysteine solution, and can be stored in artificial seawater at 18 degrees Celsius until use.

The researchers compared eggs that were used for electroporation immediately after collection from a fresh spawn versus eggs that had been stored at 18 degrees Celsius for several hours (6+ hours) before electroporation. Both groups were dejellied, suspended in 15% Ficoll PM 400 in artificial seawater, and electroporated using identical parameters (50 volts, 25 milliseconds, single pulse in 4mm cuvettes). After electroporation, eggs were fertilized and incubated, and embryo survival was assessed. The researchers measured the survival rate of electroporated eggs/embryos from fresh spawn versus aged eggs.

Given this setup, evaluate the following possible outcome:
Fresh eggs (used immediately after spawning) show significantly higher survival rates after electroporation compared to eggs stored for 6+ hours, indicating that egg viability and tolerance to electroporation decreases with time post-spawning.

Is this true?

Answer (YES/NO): YES